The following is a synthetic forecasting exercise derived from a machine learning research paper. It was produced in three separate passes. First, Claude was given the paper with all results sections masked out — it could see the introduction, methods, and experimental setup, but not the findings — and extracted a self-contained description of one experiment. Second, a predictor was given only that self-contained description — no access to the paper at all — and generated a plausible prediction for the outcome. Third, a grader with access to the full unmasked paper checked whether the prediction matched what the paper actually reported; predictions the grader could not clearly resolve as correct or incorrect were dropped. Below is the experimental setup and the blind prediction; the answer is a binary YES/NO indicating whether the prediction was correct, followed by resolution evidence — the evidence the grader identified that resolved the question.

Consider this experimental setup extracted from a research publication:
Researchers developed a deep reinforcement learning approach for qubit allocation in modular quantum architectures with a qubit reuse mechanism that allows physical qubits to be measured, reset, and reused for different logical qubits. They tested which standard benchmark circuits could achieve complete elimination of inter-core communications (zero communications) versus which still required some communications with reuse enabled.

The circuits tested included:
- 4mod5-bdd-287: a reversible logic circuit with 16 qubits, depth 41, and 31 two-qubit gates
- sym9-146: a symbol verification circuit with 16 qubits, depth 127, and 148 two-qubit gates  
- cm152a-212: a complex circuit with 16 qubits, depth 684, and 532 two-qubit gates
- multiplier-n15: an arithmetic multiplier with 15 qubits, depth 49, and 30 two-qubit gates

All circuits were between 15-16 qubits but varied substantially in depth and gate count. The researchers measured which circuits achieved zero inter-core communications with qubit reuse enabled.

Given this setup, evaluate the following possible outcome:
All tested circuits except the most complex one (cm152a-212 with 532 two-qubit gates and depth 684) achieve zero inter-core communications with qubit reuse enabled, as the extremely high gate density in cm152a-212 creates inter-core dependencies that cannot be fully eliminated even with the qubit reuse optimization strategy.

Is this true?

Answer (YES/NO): NO